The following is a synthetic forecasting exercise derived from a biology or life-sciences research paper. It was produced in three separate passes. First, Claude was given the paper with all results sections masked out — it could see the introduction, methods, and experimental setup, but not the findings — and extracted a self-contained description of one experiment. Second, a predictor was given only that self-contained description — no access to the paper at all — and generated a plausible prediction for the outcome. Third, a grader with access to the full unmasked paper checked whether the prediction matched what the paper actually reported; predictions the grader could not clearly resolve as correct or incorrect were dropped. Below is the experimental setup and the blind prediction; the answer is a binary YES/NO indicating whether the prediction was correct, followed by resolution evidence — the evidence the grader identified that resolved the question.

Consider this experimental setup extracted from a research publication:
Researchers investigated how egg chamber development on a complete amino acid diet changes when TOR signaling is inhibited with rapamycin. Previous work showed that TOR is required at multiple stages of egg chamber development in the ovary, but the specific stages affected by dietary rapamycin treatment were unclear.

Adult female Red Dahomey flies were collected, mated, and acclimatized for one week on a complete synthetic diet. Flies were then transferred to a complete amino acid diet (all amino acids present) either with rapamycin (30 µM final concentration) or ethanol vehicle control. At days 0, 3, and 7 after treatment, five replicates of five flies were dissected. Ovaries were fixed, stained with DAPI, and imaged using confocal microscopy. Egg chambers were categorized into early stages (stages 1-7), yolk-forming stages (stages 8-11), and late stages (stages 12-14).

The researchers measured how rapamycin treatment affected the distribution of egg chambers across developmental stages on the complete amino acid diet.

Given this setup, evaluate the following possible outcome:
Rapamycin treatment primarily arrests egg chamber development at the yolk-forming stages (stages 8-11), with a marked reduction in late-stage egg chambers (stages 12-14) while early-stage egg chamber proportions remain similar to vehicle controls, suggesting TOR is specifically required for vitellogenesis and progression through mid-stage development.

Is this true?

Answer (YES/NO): NO